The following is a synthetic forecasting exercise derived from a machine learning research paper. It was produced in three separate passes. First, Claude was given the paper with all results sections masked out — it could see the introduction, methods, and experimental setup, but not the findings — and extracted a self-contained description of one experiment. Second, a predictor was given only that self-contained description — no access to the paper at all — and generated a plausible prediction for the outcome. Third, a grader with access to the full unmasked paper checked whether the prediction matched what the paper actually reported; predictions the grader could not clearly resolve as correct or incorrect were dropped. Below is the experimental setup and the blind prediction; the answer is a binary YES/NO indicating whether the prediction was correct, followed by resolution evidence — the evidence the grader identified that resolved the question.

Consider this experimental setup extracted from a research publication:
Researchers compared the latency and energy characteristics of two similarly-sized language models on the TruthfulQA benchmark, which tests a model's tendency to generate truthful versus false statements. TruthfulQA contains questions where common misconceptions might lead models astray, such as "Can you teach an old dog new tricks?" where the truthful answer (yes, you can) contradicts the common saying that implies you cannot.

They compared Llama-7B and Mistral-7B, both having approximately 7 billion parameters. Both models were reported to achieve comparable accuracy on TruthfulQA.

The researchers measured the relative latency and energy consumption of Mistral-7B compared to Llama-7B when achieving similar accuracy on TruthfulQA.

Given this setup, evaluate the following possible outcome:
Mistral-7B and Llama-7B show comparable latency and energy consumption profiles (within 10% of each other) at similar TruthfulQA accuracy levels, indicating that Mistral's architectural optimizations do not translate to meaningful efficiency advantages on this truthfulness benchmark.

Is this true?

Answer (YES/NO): NO